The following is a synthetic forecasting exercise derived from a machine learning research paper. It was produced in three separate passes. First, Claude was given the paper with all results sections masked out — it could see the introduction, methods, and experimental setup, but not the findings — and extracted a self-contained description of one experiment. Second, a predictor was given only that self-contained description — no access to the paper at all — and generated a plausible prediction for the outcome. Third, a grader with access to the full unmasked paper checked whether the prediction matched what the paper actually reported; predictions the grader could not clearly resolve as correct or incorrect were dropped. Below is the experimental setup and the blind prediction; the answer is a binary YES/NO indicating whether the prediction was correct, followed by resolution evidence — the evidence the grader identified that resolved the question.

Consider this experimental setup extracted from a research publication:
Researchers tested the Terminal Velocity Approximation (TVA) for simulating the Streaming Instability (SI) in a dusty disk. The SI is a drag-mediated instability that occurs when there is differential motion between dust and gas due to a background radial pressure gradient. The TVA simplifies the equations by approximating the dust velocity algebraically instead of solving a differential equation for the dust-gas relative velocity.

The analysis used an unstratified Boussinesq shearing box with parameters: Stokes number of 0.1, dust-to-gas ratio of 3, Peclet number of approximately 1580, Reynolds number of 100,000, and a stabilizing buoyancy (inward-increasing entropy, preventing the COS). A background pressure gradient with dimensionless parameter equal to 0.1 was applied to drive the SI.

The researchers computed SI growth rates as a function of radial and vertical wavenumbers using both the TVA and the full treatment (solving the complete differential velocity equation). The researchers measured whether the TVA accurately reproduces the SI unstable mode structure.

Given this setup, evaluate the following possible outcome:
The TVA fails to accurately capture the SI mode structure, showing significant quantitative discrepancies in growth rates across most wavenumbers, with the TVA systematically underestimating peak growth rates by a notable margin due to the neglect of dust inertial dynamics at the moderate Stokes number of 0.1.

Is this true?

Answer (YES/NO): NO